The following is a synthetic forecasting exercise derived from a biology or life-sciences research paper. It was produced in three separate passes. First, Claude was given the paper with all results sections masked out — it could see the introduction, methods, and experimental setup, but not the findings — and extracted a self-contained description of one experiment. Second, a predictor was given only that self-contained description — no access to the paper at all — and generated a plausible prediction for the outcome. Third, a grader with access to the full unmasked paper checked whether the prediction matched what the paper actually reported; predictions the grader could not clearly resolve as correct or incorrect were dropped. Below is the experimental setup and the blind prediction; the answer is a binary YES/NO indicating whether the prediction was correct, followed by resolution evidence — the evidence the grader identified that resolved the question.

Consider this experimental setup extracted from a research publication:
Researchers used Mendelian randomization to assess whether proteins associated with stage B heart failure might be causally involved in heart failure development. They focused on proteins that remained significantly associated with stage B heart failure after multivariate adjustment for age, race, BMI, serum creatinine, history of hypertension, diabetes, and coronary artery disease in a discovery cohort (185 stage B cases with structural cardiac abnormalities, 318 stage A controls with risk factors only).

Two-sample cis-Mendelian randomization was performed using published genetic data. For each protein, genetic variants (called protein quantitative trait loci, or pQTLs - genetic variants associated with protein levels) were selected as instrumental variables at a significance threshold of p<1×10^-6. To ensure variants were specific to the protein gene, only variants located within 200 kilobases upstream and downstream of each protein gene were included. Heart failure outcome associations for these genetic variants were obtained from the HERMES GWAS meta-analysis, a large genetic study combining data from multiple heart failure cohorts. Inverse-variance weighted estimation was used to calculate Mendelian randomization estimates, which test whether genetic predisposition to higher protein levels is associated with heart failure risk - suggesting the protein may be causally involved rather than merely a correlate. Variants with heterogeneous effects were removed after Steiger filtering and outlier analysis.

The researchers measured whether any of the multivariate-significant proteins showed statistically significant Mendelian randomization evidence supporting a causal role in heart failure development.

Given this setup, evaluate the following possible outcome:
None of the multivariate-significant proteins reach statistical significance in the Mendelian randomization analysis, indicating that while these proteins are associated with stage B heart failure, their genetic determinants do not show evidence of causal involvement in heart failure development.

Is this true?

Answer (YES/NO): NO